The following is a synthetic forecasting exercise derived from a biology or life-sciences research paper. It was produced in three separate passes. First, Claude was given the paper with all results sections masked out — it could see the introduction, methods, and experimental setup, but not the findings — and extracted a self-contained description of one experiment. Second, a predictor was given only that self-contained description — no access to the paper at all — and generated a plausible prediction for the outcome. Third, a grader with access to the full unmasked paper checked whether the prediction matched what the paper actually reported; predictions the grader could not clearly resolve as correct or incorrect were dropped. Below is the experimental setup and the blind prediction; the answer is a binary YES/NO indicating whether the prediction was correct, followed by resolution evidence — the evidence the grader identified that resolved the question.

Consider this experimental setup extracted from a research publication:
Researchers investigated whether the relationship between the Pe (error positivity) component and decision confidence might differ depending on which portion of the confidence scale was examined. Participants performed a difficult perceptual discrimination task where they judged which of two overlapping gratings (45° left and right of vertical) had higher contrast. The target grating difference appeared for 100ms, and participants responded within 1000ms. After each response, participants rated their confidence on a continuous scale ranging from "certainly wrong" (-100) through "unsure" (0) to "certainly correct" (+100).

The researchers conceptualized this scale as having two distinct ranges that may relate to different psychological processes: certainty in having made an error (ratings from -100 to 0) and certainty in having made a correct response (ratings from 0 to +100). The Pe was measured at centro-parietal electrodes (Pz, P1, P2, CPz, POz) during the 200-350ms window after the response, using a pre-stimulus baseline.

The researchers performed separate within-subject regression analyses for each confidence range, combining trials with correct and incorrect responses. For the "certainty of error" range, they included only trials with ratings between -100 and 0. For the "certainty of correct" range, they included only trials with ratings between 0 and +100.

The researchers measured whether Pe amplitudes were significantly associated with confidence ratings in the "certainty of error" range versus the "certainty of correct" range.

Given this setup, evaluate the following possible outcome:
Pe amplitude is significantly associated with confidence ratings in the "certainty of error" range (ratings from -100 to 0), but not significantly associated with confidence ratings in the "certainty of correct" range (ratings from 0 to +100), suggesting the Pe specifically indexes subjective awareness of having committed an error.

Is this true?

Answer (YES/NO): YES